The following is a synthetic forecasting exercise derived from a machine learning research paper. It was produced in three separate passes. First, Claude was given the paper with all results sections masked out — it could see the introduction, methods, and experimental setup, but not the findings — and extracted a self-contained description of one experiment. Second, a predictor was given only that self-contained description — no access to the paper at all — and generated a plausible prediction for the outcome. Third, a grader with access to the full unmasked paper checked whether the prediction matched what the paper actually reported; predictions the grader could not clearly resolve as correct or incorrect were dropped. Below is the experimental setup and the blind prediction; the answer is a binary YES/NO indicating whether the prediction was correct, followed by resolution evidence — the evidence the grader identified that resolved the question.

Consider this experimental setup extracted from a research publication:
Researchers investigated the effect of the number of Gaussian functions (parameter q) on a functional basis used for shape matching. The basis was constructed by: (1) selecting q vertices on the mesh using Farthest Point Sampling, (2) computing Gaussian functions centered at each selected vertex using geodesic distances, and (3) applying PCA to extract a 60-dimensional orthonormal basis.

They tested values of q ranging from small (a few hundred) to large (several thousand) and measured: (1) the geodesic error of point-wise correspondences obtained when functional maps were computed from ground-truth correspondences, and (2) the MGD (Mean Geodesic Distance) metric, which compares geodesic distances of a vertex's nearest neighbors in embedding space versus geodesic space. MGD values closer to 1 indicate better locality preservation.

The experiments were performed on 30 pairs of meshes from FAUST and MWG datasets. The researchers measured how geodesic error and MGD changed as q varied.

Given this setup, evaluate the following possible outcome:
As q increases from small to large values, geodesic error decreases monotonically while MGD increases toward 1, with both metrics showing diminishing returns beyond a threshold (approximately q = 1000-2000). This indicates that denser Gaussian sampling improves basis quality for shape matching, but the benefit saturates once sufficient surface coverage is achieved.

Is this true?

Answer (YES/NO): NO